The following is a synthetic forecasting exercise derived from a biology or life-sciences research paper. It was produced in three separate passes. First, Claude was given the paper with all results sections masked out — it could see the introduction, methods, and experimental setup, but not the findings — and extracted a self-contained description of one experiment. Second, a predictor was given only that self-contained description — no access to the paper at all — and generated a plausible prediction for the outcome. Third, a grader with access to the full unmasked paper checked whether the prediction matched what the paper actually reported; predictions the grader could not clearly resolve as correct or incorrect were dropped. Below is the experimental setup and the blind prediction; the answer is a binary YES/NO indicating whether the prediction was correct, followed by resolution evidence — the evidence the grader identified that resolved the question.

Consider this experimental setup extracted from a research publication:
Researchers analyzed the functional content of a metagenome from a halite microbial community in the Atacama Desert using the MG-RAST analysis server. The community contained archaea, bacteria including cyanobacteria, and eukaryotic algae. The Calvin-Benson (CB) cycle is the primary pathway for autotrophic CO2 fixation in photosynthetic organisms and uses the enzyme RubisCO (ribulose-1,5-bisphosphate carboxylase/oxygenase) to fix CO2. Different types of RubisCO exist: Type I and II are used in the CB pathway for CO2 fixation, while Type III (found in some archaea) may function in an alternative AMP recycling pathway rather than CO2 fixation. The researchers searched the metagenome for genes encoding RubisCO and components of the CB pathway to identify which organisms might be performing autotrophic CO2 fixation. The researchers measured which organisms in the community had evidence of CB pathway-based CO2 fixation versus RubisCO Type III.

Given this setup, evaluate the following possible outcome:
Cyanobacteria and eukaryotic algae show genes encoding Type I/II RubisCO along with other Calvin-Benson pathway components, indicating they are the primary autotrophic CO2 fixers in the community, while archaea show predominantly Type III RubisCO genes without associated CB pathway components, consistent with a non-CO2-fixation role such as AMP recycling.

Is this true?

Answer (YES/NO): NO